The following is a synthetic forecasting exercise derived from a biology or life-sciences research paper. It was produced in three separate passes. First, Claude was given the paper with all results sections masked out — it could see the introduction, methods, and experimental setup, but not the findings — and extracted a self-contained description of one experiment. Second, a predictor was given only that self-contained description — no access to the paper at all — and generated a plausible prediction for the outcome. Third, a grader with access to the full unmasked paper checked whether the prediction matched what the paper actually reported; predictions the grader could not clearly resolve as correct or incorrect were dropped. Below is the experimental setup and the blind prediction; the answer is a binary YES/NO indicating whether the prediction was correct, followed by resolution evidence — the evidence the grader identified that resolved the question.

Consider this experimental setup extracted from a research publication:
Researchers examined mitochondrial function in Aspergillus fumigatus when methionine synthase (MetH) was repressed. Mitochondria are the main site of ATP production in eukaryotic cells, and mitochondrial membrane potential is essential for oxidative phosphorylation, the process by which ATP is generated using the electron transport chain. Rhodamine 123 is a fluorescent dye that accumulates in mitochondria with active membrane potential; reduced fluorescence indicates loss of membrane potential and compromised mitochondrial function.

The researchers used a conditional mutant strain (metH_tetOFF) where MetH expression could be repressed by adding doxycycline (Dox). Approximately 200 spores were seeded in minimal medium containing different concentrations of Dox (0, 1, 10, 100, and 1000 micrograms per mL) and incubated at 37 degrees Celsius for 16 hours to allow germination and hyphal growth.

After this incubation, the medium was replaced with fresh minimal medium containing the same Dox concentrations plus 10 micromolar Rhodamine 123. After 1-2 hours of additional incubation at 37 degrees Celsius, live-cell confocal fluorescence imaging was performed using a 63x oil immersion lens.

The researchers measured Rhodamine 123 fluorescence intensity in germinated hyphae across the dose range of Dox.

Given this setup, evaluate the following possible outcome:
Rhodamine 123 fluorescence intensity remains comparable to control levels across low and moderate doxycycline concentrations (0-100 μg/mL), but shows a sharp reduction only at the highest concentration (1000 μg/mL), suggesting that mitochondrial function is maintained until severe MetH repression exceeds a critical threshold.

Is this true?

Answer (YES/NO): NO